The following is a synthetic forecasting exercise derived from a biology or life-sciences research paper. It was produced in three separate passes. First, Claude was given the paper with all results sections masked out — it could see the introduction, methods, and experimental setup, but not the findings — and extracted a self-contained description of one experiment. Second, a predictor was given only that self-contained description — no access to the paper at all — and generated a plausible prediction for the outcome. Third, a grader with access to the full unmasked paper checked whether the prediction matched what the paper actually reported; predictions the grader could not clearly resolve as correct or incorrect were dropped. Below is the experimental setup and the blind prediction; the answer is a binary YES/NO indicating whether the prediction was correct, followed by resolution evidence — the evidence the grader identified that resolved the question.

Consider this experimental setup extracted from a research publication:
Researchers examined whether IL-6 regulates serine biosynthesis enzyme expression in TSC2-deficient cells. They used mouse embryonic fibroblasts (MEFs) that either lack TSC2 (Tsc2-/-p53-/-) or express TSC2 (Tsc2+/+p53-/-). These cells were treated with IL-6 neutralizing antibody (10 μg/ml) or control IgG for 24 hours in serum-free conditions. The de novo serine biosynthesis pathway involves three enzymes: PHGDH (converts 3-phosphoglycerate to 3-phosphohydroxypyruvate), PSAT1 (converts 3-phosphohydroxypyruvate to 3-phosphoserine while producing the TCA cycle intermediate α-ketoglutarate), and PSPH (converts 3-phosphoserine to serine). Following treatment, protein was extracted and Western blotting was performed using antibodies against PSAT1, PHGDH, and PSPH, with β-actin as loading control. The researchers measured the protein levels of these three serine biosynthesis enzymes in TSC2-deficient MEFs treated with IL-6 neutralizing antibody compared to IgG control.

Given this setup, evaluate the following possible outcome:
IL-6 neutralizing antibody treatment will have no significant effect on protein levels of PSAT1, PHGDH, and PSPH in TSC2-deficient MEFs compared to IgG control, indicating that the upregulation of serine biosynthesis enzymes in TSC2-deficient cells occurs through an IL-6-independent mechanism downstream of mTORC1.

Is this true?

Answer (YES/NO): NO